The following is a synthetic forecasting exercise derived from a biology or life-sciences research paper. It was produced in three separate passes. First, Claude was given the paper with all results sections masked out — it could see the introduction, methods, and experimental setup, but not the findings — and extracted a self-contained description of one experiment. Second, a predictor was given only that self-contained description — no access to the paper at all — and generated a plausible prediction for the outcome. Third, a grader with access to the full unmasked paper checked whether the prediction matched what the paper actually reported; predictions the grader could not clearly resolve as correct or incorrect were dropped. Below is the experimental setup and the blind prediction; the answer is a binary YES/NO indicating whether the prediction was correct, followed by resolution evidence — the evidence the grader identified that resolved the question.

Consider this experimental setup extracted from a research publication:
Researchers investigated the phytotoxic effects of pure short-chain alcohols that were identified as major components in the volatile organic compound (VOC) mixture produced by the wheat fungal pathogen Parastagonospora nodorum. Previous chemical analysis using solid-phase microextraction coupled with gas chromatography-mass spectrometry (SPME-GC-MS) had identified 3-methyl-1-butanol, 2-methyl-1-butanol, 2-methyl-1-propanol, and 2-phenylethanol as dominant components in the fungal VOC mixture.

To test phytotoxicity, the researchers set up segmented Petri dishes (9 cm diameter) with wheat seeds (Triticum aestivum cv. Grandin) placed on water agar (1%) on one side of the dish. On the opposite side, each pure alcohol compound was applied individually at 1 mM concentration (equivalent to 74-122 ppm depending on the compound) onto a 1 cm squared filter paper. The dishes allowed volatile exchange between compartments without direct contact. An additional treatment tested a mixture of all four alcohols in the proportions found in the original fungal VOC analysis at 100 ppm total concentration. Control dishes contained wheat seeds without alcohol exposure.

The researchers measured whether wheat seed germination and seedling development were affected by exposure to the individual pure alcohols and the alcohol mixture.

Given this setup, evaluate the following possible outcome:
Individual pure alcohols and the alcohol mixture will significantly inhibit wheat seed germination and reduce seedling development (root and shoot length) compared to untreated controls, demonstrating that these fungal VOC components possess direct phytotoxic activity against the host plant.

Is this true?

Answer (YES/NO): NO